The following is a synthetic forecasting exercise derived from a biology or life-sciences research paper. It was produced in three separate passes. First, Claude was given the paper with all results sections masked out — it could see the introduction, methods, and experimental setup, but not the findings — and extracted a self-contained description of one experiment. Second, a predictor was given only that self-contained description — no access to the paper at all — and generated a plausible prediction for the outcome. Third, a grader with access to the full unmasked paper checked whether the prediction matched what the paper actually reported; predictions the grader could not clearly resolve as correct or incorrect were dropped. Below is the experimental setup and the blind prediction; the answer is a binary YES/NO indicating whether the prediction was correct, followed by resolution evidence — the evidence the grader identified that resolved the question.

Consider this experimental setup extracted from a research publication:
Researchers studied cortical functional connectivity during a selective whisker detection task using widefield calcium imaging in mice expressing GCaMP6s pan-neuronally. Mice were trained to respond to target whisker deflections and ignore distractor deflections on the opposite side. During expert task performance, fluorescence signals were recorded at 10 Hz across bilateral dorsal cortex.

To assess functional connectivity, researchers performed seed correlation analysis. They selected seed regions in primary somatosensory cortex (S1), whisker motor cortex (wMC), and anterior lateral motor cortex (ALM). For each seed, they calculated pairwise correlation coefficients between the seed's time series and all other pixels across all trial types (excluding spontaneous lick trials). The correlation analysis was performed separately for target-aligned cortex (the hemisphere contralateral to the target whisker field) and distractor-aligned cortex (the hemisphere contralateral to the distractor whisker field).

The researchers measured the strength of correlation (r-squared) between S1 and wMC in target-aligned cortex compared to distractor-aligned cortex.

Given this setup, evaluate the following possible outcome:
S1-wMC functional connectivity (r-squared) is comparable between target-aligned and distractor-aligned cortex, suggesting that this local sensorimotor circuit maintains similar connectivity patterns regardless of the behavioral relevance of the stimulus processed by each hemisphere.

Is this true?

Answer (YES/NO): NO